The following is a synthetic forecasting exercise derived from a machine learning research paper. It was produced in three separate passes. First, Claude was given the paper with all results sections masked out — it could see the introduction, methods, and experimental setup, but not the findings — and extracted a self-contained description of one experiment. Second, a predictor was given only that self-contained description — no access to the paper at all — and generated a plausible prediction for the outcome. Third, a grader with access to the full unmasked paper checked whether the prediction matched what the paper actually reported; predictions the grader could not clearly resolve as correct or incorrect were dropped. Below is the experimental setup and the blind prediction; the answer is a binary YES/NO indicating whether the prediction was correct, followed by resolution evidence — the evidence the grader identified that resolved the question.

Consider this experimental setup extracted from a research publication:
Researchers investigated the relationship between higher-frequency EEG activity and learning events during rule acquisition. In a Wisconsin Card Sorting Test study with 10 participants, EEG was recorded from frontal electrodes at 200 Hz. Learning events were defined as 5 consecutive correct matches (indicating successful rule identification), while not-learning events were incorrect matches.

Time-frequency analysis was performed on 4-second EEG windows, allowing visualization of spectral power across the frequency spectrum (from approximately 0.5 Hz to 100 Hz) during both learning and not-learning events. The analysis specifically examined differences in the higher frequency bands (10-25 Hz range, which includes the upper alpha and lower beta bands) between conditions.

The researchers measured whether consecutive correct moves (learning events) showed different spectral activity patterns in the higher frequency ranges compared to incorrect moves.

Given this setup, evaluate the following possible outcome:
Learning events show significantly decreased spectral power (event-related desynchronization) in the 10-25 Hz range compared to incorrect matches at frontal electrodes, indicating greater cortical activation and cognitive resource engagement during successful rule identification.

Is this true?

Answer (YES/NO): NO